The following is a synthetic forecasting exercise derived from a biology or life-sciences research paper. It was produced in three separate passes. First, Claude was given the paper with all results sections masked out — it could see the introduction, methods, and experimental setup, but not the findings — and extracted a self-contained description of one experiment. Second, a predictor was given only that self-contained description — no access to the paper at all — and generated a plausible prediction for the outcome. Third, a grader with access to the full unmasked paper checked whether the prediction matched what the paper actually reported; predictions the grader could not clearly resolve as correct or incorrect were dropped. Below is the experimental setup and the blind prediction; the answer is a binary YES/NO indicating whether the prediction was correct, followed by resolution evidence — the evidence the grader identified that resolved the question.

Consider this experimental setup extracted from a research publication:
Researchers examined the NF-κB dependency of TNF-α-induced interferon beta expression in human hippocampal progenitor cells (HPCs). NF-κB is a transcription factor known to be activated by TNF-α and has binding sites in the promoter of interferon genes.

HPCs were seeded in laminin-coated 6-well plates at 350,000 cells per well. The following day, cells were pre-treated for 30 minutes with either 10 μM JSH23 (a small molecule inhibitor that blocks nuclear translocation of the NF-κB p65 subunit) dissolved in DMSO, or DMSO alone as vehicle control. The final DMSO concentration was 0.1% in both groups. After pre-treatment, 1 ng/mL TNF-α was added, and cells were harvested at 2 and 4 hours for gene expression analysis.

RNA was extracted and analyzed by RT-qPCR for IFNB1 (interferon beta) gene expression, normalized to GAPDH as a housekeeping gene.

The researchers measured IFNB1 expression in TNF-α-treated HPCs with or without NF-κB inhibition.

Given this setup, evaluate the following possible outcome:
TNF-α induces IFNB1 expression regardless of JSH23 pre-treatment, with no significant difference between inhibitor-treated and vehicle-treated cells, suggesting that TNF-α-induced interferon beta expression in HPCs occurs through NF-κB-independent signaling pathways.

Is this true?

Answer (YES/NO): NO